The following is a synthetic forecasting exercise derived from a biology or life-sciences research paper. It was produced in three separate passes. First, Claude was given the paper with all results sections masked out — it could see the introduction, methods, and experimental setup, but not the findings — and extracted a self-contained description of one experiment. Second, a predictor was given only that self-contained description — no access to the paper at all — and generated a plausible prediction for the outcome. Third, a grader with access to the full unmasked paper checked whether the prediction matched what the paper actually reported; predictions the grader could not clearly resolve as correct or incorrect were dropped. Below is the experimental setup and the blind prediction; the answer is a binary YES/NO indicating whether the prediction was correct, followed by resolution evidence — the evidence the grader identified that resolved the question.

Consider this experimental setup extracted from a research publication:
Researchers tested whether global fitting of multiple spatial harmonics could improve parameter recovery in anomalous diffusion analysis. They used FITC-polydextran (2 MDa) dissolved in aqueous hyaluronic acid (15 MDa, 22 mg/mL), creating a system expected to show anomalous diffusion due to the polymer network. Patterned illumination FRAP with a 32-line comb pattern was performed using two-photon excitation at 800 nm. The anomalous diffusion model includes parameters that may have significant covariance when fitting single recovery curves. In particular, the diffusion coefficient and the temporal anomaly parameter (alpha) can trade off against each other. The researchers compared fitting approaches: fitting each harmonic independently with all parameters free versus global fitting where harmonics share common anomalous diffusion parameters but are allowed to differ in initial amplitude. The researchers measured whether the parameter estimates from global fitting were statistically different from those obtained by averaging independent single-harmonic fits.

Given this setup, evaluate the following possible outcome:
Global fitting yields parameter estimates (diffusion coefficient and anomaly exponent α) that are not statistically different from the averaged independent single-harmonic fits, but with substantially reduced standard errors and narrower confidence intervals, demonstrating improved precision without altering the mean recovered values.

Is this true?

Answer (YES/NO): NO